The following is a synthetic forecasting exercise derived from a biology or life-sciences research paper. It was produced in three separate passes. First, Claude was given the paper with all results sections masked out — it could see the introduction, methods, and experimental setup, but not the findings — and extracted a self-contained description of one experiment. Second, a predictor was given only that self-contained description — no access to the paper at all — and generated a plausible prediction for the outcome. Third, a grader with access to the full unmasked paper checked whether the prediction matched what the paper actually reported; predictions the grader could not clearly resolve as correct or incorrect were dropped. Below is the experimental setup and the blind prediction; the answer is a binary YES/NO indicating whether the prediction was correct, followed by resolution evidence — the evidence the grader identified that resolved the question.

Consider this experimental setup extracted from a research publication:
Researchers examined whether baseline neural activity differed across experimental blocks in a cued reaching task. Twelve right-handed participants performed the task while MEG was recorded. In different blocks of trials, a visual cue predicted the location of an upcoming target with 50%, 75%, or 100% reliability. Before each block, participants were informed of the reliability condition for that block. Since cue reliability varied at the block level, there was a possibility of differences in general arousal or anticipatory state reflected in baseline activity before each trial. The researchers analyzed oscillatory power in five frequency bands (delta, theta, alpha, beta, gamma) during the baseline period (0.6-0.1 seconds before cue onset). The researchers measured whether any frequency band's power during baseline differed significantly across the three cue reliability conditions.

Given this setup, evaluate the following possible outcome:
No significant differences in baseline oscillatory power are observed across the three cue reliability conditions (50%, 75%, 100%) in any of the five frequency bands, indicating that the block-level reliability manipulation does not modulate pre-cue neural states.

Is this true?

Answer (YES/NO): YES